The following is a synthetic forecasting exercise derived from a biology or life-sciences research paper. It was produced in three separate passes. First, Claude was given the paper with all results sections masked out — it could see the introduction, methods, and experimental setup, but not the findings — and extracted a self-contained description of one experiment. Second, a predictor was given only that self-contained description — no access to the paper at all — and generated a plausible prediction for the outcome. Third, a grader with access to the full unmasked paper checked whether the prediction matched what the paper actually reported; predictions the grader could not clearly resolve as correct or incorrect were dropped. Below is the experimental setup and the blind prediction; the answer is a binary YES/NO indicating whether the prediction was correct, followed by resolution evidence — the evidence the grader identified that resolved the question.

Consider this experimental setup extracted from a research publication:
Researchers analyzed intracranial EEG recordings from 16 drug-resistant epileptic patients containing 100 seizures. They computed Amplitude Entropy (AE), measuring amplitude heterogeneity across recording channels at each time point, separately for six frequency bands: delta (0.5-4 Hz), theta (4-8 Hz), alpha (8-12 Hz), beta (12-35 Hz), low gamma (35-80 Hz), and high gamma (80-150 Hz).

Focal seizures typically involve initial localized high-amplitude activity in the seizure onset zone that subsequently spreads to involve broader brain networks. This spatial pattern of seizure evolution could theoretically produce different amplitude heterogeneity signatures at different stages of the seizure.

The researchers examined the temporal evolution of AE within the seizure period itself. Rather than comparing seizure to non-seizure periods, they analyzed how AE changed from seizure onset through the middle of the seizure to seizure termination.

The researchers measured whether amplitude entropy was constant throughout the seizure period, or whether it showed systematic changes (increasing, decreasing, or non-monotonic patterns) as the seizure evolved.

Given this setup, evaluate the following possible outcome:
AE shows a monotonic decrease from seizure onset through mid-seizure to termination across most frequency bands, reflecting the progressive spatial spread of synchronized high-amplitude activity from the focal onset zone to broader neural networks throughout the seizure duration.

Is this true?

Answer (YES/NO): NO